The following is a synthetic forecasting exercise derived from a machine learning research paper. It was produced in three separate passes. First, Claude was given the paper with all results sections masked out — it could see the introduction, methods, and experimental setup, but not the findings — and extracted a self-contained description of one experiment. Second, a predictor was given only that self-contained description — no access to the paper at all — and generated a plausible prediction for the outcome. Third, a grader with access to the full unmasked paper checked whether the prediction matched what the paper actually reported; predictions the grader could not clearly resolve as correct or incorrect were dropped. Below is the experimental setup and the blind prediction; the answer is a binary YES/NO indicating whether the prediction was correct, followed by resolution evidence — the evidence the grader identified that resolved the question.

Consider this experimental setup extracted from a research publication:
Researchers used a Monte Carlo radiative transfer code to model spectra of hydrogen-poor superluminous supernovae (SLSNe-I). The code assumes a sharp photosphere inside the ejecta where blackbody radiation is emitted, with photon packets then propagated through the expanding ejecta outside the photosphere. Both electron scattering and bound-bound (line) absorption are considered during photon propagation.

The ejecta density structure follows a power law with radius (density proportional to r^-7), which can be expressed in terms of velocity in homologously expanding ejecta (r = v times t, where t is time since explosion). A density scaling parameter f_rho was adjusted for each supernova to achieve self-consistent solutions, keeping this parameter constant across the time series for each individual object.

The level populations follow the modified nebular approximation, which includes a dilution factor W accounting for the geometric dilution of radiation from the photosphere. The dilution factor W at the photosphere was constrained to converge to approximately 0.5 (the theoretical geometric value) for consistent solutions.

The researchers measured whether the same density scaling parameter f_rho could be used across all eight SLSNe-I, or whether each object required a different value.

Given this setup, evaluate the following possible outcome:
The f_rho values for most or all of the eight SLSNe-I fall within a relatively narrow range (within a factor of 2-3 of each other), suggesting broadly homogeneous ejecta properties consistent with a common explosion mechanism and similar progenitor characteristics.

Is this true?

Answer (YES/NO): NO